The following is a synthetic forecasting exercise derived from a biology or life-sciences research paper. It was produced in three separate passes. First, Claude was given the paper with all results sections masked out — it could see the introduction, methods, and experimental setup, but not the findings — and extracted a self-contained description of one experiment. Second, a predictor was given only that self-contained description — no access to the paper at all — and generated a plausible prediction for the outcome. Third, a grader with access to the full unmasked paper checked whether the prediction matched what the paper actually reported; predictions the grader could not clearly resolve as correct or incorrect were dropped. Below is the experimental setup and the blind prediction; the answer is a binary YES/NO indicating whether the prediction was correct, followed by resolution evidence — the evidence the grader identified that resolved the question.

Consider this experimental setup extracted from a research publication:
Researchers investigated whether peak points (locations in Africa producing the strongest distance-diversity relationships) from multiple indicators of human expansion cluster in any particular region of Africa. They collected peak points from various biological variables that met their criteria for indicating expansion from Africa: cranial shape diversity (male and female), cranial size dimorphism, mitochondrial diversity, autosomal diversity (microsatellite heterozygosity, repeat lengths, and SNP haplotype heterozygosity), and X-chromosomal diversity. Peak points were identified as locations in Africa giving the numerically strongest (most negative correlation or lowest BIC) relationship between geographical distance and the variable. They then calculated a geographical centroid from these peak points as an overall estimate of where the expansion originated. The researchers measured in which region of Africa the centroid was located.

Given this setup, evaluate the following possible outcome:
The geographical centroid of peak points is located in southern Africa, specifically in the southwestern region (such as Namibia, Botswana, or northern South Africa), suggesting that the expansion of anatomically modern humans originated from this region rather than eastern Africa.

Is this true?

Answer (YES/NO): YES